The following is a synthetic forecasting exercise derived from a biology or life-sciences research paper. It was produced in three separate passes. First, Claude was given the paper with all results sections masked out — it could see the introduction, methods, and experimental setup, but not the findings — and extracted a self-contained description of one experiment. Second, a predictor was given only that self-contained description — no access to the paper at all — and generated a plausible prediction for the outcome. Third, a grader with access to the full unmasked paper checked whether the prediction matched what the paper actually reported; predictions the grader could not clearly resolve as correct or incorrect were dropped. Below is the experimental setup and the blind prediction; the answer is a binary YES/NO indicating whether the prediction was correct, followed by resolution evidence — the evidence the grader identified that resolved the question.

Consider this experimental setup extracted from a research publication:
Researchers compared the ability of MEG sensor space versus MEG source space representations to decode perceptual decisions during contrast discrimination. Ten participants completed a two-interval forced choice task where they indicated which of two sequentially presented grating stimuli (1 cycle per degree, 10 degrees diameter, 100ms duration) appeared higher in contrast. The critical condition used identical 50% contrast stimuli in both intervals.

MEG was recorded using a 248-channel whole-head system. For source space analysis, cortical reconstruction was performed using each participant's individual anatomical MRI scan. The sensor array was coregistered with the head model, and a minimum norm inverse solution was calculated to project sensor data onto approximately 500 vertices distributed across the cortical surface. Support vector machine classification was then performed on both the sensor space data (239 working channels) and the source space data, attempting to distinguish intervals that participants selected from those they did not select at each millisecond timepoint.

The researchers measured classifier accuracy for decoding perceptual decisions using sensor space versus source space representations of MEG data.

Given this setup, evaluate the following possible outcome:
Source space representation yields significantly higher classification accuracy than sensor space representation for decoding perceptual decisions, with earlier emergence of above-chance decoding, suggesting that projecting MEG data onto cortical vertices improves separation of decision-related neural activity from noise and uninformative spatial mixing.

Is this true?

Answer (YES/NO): NO